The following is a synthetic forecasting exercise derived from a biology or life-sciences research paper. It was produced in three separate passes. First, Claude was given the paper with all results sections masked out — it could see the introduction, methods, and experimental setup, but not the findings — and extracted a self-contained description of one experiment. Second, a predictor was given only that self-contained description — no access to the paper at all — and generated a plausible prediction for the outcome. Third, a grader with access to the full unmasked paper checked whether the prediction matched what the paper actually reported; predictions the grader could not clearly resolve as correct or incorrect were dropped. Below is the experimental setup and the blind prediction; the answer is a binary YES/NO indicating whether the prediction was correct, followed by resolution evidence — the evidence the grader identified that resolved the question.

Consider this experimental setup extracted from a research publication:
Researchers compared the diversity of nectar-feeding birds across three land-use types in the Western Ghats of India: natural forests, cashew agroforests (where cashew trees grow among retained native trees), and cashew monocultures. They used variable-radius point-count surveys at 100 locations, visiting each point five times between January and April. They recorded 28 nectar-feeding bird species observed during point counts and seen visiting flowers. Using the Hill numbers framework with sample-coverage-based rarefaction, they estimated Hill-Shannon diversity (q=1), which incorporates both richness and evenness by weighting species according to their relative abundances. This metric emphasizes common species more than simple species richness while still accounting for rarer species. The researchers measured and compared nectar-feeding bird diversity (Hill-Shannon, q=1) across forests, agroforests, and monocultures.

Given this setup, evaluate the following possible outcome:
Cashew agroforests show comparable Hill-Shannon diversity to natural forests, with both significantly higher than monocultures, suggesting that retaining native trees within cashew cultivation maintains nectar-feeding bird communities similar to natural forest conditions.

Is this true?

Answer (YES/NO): NO